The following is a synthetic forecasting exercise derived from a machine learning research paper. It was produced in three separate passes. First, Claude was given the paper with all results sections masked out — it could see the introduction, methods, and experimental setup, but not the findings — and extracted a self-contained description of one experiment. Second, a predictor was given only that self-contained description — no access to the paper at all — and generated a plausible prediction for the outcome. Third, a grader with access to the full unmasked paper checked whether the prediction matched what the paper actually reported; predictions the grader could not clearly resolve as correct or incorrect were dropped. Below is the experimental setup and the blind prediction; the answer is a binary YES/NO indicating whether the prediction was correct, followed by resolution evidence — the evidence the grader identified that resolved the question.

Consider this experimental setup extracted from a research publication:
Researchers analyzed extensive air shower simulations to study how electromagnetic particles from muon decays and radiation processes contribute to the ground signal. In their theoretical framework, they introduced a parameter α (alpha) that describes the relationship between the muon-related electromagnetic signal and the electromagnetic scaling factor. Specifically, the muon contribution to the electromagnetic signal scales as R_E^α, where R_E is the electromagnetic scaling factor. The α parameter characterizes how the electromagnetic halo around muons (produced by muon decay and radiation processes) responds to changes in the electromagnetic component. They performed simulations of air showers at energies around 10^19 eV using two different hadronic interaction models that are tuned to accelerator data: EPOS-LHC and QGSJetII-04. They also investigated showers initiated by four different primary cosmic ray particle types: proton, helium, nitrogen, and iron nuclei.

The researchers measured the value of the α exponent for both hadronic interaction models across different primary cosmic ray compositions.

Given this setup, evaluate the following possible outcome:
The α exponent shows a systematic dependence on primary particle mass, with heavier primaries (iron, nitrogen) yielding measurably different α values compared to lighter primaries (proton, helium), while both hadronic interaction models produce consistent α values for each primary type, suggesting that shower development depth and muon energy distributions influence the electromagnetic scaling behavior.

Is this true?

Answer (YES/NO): NO